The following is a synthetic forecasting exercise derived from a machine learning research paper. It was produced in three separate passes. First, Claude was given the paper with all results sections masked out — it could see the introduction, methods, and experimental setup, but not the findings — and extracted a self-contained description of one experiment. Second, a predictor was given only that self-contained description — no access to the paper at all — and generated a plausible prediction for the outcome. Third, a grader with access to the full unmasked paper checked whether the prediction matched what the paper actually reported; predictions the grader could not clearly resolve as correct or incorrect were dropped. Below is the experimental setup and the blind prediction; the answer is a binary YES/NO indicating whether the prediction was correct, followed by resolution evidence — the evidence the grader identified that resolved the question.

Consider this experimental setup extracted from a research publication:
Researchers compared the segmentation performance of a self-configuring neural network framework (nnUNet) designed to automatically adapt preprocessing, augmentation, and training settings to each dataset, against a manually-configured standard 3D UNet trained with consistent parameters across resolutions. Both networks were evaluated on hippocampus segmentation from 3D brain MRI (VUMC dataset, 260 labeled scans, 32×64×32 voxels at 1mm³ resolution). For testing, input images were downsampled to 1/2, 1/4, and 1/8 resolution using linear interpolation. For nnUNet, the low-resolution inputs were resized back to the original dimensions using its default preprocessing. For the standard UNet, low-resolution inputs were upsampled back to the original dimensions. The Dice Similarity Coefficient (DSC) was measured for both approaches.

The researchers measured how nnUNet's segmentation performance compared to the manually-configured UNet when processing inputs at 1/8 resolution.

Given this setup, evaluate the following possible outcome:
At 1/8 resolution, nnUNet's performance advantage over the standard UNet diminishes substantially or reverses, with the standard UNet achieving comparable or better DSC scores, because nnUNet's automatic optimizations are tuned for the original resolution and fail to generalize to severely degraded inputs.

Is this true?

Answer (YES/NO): YES